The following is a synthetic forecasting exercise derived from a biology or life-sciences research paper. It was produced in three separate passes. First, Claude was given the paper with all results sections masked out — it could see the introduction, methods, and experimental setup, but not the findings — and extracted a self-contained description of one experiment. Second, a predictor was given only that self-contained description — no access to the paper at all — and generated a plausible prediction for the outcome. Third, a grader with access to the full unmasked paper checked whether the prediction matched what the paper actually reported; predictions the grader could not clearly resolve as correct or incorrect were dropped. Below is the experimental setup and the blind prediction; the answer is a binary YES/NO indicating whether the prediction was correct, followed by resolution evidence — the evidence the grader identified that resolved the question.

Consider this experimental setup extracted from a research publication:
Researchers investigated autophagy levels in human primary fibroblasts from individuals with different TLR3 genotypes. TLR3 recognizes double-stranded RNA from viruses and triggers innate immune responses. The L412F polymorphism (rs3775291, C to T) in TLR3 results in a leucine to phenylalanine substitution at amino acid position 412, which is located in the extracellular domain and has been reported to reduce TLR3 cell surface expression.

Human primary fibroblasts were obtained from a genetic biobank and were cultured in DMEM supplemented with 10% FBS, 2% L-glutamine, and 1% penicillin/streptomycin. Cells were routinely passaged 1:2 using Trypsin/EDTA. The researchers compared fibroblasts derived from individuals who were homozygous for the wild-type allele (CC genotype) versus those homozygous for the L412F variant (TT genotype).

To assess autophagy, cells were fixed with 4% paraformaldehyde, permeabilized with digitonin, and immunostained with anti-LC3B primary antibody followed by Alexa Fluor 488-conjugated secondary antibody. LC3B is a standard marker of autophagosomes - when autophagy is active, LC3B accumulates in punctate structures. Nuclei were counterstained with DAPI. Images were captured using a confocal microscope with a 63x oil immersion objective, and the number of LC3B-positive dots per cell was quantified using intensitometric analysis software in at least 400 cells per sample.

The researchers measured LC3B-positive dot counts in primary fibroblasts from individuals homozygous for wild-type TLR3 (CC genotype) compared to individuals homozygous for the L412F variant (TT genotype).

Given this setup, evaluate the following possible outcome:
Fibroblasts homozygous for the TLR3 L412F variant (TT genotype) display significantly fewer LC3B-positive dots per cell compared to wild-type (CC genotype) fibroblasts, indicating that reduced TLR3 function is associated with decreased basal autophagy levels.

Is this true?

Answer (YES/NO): NO